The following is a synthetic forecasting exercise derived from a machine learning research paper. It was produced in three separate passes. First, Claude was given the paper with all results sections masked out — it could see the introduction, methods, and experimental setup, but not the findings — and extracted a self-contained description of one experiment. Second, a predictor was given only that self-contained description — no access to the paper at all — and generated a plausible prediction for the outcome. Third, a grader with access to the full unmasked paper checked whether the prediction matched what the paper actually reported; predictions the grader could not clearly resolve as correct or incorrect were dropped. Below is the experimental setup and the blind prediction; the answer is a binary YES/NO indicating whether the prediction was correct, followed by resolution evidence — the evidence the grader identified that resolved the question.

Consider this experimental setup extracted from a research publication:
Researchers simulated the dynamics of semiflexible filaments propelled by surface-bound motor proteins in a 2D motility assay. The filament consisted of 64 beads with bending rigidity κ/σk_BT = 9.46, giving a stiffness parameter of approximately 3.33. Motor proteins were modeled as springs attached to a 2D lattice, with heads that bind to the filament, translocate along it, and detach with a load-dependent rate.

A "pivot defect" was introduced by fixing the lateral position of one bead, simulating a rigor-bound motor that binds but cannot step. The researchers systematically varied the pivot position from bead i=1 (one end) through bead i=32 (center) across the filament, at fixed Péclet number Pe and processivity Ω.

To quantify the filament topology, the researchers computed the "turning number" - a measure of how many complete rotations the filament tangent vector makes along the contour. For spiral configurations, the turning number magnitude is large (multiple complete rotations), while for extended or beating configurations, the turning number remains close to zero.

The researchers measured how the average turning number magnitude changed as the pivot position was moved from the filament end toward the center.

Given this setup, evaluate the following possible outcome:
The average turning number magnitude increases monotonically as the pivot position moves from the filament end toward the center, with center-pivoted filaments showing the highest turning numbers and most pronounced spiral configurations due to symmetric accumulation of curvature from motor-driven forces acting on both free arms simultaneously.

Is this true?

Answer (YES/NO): NO